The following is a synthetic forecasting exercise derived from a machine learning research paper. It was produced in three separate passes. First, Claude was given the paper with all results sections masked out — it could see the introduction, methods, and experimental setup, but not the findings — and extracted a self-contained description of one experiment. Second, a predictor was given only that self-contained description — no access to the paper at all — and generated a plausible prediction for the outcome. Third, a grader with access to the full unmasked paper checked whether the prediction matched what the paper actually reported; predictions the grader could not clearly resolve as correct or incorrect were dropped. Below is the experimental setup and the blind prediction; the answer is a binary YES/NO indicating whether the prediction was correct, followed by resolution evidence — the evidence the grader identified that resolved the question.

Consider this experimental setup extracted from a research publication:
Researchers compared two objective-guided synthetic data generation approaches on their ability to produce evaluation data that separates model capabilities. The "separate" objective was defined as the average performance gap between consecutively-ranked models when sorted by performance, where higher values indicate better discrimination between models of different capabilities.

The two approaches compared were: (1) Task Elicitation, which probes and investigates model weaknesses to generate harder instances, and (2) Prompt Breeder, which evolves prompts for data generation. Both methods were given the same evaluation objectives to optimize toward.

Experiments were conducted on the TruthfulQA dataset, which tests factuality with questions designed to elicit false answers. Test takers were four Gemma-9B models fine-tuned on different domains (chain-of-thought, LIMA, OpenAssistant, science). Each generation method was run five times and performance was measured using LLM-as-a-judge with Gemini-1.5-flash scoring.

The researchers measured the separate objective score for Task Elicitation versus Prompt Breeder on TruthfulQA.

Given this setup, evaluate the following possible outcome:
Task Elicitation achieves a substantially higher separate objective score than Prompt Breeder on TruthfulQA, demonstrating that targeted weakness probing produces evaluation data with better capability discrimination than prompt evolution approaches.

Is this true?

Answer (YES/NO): NO